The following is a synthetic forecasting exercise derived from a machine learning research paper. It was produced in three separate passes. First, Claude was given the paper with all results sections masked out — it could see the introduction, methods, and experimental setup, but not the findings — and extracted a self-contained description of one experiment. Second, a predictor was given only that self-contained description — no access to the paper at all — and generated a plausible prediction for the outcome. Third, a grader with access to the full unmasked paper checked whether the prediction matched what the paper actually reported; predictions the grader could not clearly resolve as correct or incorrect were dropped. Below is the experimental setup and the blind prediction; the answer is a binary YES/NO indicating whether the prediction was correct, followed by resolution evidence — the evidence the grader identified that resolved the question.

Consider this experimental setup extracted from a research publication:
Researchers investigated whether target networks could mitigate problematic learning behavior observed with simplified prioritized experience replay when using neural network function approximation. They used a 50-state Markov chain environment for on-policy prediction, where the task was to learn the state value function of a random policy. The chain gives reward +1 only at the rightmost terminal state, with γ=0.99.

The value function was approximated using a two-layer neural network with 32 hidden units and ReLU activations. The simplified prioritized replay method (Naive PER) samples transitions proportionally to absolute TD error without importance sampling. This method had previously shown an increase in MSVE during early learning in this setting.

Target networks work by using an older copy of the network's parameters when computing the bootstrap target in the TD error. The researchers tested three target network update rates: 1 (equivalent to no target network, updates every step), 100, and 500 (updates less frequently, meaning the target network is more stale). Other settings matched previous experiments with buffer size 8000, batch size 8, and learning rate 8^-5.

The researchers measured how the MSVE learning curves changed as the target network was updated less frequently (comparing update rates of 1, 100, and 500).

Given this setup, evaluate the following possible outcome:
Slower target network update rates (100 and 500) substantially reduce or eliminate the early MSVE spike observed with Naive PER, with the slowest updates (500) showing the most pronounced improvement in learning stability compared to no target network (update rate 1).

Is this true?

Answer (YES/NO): YES